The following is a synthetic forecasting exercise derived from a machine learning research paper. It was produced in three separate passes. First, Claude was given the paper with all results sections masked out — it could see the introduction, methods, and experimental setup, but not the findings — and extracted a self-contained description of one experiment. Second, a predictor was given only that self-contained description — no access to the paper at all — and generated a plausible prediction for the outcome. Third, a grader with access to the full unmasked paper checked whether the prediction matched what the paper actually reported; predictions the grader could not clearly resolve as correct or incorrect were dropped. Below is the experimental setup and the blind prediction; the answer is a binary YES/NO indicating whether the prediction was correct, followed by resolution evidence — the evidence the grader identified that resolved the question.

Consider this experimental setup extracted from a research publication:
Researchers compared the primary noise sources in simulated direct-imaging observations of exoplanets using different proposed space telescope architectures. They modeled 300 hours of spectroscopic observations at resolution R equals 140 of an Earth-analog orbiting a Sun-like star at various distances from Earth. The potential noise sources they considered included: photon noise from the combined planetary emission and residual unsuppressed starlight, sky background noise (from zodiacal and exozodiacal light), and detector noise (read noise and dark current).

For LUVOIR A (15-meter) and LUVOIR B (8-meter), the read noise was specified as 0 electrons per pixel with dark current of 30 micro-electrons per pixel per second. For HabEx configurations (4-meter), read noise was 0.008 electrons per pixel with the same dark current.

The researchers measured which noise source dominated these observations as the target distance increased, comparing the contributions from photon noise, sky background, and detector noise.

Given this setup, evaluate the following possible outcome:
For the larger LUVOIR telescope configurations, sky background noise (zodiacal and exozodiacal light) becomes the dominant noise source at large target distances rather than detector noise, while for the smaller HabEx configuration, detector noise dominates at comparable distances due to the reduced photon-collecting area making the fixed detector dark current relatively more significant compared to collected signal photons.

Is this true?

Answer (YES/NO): NO